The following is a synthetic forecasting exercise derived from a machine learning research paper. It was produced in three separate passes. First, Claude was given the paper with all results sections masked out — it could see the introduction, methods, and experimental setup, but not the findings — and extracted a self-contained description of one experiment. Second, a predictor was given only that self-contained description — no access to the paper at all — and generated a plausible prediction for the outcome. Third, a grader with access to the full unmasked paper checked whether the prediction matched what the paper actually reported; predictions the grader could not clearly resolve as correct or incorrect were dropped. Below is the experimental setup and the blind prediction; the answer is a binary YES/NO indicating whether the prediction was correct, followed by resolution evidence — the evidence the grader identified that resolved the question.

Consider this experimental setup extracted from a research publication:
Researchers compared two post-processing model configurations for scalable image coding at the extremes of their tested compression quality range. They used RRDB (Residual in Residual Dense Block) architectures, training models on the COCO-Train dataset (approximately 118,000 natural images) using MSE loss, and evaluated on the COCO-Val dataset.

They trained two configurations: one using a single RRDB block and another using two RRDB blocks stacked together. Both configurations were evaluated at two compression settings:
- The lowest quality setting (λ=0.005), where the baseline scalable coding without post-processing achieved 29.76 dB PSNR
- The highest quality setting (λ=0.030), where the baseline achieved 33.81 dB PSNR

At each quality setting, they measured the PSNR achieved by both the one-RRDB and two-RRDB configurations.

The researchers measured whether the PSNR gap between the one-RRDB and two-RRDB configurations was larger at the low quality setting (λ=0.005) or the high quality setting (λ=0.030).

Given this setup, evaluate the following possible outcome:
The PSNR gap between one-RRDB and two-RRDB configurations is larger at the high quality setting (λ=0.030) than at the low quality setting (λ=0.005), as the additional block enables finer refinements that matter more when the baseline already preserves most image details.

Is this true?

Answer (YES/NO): NO